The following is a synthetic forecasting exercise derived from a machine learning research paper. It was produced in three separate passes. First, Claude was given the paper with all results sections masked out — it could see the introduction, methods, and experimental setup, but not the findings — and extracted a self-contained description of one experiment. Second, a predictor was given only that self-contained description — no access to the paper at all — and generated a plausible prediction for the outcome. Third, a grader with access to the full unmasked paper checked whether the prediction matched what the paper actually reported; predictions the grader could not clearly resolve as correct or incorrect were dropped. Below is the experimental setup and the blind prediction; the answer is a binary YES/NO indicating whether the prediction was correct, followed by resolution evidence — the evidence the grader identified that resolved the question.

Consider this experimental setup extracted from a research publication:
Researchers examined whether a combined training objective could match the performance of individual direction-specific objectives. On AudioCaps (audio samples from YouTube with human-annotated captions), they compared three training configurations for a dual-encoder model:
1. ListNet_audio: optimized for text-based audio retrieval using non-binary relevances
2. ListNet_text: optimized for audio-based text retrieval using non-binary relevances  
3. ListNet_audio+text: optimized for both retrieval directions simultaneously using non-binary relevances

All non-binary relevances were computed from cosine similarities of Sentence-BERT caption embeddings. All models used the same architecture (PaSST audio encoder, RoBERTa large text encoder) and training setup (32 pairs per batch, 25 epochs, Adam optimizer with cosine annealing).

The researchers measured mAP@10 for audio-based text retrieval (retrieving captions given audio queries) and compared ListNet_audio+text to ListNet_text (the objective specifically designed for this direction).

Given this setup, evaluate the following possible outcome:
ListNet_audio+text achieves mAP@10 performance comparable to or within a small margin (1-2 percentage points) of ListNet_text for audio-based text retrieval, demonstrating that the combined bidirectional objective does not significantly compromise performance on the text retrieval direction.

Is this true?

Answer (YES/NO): YES